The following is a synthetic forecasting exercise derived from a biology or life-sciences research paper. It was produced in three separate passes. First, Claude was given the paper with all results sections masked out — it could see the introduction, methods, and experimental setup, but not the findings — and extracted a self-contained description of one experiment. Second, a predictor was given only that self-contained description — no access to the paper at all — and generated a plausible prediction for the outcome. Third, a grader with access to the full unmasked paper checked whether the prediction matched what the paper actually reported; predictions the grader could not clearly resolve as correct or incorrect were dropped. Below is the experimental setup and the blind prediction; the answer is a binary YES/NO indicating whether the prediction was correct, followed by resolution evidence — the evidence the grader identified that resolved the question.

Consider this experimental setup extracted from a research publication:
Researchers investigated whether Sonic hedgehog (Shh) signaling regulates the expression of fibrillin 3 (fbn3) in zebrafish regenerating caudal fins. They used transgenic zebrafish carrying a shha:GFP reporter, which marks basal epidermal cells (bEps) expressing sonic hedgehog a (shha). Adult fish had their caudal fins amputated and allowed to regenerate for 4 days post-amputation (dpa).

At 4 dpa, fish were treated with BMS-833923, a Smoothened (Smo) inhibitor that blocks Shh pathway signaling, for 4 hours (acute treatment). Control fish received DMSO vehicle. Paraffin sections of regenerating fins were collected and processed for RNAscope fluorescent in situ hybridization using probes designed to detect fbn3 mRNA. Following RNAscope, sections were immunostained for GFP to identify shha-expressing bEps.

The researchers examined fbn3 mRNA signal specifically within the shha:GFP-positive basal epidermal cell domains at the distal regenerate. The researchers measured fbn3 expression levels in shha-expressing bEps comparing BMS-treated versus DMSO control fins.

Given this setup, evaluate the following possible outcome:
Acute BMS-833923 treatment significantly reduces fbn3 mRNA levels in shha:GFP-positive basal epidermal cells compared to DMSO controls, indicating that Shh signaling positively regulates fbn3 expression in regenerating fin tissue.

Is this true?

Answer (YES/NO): YES